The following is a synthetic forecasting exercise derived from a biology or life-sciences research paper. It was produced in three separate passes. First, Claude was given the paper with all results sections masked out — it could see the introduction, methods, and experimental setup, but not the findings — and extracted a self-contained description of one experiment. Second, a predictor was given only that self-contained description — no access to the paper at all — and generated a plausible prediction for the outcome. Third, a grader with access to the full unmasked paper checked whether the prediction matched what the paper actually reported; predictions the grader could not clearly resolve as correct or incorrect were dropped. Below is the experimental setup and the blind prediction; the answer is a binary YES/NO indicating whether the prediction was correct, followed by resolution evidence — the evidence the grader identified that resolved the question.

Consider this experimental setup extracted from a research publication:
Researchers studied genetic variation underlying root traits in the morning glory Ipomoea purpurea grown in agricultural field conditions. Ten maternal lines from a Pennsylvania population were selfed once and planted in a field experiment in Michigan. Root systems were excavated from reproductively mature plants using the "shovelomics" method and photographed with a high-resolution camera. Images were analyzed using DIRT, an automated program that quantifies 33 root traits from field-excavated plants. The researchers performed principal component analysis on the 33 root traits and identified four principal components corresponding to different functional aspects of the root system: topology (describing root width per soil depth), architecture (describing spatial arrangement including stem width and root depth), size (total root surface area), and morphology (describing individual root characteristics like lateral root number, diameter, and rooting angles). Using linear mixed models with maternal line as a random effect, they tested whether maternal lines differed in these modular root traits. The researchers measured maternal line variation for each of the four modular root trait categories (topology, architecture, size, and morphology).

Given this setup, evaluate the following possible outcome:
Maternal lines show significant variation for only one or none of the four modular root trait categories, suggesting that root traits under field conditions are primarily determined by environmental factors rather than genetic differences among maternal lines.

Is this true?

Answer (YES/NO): YES